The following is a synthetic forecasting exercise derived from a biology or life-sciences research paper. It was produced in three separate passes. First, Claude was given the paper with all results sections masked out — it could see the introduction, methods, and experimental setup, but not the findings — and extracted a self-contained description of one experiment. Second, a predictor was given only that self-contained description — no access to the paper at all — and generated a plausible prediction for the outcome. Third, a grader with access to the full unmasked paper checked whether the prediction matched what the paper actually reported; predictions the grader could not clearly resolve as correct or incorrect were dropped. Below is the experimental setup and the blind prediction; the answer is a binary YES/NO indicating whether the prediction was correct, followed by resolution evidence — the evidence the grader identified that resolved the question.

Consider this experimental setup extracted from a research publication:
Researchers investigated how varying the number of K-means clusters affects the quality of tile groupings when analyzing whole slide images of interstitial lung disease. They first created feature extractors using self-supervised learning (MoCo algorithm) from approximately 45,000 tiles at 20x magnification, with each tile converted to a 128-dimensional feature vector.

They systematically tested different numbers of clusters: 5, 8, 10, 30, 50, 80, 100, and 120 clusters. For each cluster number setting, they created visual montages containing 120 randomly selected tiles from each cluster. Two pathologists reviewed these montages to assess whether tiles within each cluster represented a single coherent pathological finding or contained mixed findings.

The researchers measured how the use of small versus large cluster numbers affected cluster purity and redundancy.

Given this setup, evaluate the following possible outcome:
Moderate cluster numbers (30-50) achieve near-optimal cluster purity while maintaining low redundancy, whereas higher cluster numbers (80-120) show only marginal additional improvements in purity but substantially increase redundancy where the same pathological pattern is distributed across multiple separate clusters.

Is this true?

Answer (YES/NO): NO